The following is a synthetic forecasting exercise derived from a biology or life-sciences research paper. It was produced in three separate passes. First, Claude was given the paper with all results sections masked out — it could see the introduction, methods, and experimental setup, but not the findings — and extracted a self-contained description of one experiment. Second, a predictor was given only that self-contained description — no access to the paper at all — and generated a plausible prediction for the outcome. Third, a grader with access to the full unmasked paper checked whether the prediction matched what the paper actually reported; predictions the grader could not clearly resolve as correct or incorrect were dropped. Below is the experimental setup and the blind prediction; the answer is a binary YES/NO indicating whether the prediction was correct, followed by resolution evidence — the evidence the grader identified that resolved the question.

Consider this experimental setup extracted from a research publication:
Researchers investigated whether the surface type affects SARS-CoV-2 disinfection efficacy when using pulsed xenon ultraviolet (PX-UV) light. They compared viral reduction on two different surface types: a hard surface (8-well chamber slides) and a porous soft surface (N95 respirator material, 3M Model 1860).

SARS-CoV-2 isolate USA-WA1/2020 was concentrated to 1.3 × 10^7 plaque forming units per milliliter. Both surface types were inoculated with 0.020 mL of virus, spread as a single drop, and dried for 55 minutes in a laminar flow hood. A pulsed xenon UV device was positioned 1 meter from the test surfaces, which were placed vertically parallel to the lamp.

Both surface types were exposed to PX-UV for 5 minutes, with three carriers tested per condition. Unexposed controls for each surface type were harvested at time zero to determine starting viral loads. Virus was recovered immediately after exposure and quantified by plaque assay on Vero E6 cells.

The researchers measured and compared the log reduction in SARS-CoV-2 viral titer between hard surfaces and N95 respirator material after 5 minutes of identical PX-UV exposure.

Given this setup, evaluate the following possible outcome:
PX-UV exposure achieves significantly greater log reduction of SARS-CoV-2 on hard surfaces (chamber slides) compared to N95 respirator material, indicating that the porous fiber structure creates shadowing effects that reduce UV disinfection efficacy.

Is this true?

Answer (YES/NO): NO